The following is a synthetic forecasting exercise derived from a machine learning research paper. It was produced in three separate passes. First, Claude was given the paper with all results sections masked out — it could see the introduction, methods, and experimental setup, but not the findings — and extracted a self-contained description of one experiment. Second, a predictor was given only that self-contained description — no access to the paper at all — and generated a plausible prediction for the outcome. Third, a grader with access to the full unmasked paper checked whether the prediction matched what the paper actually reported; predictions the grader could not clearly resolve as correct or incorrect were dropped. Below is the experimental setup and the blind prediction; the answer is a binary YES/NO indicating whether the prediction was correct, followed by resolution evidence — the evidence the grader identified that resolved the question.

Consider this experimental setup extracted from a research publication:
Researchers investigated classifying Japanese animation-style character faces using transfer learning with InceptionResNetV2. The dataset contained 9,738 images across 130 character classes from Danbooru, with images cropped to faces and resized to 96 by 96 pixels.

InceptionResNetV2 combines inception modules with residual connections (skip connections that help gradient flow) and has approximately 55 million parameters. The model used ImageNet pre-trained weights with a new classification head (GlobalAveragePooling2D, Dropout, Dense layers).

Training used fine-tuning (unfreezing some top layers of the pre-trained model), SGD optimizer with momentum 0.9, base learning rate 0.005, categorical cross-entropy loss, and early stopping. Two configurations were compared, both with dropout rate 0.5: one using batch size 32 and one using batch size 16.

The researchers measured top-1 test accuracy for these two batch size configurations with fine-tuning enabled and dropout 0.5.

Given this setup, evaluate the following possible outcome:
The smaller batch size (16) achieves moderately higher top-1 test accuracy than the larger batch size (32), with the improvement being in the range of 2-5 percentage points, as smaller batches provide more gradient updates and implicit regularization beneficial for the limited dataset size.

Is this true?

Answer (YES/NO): NO